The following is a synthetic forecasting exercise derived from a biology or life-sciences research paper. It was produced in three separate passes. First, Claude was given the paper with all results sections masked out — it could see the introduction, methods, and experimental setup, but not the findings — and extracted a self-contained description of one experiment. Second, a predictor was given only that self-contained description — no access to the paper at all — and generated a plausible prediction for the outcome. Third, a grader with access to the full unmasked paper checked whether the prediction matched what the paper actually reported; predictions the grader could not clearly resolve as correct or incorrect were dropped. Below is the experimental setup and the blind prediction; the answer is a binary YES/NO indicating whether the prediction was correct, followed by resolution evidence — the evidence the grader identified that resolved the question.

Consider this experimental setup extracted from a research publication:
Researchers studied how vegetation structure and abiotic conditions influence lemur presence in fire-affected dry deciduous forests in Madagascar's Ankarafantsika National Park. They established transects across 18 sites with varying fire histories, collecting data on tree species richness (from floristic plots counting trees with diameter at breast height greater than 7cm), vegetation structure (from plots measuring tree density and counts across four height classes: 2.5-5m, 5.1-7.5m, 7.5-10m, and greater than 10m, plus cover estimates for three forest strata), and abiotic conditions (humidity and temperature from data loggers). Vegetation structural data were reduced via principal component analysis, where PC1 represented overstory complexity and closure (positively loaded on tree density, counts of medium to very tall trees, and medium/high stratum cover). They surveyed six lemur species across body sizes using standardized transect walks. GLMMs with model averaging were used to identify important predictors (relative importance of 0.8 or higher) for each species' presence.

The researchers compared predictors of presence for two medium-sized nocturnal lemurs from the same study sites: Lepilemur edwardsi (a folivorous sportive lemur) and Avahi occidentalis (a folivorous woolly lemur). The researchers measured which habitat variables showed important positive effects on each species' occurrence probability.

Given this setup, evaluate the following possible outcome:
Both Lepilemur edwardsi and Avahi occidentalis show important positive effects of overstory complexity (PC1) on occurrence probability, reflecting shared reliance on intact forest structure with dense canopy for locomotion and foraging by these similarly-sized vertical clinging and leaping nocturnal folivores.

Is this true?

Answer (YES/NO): NO